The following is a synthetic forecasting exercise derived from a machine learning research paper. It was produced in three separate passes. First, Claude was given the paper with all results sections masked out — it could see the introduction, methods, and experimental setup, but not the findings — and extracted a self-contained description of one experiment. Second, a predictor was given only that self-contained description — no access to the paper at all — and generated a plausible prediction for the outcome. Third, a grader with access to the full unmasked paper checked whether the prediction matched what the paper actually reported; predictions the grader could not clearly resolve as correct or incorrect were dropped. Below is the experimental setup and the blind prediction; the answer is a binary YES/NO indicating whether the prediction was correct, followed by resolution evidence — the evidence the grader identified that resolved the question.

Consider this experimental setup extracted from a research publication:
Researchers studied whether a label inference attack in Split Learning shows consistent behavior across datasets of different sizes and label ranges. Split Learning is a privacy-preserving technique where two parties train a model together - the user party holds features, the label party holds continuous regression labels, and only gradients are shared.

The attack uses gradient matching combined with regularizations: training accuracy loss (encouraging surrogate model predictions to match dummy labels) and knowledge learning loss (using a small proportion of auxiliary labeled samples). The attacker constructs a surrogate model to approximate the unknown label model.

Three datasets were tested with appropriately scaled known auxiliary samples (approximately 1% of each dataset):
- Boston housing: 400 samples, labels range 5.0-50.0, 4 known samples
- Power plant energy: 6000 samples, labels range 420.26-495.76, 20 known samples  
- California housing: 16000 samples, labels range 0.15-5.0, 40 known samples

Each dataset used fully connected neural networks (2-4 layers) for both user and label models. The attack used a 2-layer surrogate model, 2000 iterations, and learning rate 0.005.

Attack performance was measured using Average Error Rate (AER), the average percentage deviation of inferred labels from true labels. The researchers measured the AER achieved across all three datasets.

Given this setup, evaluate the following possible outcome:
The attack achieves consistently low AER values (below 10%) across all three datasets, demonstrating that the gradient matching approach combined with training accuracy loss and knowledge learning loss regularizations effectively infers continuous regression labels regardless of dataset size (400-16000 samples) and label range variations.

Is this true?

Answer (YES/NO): YES